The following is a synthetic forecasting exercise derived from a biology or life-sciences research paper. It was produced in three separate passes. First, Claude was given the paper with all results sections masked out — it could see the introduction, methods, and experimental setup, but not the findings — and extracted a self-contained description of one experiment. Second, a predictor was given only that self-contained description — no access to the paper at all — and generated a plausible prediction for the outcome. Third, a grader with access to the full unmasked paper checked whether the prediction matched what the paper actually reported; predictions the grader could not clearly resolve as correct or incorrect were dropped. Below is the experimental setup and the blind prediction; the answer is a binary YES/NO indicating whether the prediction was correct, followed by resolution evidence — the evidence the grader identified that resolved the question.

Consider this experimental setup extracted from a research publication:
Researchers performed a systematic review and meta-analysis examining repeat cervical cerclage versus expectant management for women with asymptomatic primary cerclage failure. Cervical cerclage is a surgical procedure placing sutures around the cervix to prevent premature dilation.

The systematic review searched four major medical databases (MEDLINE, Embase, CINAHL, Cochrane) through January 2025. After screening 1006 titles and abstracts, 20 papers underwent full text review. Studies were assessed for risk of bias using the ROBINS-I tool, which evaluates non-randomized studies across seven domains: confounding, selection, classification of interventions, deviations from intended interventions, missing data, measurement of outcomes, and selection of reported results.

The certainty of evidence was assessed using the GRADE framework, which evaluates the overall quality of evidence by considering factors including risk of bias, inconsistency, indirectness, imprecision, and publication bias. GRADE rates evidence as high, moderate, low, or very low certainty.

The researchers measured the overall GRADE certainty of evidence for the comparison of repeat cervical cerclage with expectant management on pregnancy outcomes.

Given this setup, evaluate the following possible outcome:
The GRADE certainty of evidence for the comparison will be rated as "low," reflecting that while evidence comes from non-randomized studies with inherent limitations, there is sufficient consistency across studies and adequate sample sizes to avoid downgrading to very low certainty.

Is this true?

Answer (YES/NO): NO